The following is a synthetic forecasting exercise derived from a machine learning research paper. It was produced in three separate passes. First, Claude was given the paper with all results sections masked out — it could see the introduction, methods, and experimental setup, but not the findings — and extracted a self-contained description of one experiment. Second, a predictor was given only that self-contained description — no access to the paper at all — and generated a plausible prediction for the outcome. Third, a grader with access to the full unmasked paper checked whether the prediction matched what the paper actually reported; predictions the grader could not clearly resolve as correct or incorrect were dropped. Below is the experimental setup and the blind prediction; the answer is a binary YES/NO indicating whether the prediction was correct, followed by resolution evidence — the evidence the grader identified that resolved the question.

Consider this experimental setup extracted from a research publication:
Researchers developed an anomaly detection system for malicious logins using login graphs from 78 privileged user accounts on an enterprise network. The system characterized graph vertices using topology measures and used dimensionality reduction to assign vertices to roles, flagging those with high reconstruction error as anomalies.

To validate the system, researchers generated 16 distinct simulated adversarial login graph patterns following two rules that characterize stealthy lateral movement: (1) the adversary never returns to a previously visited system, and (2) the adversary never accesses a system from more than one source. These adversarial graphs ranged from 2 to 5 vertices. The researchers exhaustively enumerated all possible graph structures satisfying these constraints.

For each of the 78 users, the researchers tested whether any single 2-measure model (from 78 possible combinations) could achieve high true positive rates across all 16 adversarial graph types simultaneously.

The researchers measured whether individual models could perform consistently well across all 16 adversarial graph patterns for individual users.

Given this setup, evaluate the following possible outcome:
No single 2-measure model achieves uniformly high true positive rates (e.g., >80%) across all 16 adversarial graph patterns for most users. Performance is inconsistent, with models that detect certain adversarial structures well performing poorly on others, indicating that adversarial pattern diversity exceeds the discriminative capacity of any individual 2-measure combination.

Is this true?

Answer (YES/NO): YES